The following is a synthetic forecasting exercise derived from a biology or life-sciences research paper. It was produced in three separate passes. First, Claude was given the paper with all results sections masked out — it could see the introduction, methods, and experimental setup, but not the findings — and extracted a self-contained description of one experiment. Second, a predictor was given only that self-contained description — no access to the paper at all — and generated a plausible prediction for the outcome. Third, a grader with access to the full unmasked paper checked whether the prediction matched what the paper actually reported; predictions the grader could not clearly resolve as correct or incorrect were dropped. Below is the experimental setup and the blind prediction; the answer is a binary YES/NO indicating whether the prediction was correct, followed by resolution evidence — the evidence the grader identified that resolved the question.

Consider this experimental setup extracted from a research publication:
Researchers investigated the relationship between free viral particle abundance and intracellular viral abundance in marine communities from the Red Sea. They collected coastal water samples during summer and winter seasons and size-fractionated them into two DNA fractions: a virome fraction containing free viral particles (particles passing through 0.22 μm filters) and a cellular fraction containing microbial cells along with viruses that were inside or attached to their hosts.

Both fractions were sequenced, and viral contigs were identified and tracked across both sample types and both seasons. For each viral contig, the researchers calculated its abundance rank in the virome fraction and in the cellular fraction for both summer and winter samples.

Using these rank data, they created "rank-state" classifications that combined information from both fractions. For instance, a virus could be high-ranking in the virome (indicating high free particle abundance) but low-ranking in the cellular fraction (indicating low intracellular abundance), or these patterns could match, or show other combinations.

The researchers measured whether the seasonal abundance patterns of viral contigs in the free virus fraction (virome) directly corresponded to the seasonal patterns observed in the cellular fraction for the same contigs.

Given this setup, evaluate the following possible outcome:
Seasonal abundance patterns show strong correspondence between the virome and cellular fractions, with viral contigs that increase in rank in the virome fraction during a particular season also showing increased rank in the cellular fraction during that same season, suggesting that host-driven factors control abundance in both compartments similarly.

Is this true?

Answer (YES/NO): NO